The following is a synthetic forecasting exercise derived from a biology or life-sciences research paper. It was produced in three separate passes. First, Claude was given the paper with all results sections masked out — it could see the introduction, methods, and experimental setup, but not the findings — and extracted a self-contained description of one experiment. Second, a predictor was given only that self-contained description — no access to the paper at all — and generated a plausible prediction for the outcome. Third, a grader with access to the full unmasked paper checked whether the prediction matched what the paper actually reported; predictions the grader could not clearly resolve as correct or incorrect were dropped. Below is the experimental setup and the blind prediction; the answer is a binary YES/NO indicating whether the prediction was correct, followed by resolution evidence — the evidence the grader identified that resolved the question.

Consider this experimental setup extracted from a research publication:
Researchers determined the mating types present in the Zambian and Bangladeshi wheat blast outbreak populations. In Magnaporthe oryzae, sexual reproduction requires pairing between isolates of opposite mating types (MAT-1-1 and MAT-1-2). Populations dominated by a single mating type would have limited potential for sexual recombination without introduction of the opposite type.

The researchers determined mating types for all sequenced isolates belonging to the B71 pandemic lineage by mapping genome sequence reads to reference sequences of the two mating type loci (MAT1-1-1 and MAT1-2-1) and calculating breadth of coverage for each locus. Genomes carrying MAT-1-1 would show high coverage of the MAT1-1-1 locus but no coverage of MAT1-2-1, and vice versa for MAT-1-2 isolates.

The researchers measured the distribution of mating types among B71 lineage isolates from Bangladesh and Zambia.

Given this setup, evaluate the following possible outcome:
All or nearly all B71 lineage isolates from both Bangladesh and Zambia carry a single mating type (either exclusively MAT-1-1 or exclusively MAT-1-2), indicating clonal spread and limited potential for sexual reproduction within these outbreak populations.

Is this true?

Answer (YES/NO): YES